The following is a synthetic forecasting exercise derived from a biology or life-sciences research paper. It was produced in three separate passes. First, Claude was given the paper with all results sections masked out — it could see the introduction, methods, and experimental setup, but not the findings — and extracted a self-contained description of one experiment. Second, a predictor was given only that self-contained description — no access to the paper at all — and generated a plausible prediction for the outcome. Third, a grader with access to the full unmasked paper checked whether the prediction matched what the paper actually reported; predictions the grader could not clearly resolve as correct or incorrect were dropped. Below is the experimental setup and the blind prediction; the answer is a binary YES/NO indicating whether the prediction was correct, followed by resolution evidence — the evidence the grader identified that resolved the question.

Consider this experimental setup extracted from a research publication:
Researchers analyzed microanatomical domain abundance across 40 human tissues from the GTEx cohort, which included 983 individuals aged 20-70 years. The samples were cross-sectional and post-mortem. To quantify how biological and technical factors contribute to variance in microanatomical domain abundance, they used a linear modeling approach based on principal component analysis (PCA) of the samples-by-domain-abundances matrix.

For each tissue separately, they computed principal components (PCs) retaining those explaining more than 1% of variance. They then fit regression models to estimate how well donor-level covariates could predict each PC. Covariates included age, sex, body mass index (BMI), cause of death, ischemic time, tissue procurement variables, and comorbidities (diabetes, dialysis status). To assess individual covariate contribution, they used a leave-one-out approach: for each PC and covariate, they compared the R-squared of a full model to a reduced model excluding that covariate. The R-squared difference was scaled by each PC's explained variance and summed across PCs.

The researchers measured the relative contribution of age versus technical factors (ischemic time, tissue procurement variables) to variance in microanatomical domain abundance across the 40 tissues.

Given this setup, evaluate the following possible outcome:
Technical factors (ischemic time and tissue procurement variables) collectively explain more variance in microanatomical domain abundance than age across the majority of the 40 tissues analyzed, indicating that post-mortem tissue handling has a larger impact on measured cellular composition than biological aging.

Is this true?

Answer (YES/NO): NO